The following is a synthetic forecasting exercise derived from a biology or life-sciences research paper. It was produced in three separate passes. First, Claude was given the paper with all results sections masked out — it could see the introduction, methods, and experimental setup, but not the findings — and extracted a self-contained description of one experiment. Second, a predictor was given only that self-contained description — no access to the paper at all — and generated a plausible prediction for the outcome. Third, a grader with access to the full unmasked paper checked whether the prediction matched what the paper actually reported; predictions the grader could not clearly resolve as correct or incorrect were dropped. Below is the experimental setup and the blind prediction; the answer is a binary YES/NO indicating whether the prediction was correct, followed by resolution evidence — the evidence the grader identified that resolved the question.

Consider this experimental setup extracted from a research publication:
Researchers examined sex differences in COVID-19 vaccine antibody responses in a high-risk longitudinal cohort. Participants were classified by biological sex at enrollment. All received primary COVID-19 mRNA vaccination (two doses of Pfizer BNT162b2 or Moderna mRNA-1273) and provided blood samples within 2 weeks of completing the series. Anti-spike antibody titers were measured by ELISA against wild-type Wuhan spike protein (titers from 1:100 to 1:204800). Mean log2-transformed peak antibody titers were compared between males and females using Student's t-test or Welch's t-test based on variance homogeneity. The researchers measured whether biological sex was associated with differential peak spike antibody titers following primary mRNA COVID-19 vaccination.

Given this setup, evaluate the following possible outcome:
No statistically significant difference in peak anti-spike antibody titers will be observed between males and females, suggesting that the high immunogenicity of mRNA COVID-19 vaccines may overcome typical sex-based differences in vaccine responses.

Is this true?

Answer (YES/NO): NO